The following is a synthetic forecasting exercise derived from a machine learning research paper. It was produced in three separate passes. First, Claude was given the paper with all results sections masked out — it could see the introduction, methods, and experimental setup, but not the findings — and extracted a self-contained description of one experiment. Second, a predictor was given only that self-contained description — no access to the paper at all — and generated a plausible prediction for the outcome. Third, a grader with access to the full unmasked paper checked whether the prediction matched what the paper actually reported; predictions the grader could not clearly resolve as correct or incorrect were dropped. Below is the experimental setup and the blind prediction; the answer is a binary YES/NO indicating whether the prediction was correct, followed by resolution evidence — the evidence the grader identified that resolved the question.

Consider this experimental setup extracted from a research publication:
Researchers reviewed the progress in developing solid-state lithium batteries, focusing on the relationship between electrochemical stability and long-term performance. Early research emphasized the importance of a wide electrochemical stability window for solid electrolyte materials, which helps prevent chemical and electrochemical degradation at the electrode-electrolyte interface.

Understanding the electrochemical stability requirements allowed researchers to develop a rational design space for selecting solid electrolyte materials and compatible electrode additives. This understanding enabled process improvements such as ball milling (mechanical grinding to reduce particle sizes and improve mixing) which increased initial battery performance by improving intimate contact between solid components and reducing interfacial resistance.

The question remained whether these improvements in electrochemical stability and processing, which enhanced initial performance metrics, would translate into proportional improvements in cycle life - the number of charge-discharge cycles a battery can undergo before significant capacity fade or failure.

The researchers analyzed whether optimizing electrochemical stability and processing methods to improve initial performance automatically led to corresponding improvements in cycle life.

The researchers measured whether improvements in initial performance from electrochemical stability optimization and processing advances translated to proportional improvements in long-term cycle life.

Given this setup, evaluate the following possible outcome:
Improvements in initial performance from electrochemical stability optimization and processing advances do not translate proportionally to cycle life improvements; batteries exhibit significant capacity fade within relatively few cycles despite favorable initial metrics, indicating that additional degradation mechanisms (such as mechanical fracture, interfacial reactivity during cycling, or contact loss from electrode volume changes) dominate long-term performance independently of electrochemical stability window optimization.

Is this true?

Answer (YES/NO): YES